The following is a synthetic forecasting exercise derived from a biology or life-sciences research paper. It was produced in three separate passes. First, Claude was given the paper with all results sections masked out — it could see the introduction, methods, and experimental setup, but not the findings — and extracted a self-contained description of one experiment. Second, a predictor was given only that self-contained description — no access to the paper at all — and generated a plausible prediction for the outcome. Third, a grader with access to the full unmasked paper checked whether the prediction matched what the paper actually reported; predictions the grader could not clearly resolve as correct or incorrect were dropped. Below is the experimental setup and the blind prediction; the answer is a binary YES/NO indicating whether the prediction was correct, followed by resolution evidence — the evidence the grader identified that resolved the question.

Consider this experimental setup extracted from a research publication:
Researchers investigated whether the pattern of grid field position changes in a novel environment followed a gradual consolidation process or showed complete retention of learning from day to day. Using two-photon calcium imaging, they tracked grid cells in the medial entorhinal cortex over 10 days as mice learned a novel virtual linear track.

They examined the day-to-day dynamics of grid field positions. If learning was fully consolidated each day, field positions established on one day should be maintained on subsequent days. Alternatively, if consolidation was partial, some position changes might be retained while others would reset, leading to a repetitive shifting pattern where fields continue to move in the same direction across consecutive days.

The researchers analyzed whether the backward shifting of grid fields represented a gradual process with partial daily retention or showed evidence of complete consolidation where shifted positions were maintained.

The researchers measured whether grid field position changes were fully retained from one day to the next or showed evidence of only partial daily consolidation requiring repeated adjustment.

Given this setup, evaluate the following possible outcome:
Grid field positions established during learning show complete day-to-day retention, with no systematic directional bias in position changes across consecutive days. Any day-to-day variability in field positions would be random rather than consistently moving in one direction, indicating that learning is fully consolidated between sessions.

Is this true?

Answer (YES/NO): NO